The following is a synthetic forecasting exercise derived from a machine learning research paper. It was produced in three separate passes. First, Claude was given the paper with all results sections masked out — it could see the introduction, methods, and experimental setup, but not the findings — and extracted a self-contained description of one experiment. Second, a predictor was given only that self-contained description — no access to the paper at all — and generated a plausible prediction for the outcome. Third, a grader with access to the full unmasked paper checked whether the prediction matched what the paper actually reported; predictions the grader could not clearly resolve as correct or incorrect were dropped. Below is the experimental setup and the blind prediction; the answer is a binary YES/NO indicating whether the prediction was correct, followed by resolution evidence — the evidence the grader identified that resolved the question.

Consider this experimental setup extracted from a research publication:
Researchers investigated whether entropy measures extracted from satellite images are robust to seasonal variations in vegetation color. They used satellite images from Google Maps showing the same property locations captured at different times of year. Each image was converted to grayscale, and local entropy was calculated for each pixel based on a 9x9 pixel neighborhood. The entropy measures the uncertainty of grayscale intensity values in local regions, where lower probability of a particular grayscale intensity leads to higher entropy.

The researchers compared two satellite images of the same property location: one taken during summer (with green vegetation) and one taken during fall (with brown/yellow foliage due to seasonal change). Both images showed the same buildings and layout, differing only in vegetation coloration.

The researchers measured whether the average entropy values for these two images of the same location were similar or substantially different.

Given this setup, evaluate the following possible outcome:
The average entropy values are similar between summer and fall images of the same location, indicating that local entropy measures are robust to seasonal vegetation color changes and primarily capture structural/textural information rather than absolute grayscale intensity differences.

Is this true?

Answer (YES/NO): YES